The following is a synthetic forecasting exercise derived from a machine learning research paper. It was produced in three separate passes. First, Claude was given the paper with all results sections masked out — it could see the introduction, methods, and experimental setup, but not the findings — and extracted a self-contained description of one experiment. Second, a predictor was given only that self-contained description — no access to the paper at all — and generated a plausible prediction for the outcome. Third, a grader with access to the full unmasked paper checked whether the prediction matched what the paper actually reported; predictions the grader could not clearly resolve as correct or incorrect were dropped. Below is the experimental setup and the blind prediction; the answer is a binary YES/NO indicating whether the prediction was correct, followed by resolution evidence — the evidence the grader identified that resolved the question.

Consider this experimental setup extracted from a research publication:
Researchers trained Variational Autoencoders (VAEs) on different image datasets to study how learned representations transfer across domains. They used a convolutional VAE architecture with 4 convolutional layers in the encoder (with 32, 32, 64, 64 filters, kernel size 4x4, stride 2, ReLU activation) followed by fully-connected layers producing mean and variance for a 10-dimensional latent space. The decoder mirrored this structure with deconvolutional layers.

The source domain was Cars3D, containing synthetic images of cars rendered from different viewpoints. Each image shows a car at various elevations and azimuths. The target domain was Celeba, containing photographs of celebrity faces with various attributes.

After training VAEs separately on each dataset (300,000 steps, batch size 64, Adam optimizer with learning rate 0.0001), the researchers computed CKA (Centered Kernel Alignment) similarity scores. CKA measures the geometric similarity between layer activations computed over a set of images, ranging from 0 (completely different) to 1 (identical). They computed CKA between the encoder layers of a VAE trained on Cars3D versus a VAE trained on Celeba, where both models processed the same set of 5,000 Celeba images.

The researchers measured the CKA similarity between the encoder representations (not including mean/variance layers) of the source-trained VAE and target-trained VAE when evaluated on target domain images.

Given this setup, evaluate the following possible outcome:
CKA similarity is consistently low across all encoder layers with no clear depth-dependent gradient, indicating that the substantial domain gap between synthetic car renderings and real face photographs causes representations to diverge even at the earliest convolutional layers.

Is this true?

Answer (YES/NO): NO